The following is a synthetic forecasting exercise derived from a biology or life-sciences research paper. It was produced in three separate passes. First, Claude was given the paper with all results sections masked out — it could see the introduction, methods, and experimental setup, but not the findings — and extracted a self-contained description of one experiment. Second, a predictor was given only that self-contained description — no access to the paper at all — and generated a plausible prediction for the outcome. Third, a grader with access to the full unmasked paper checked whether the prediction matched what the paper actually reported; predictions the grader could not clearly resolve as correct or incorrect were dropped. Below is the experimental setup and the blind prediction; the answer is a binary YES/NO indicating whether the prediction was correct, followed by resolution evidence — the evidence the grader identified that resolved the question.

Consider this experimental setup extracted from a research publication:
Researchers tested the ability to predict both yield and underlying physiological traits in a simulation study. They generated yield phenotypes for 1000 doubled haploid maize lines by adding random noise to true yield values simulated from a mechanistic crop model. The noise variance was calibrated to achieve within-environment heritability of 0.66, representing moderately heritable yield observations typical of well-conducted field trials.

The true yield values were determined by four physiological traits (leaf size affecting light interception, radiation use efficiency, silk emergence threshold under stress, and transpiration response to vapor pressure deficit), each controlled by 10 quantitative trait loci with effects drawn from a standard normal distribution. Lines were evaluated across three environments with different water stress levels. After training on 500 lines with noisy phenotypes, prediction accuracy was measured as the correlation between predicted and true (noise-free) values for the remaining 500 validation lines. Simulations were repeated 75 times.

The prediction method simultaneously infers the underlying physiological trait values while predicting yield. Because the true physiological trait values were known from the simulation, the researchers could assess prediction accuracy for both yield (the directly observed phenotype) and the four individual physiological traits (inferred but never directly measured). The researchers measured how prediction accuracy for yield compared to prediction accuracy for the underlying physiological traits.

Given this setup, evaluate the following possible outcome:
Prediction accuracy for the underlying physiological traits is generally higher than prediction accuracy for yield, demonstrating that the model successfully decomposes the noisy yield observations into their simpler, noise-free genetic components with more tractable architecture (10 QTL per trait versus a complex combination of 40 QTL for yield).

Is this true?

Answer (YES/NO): NO